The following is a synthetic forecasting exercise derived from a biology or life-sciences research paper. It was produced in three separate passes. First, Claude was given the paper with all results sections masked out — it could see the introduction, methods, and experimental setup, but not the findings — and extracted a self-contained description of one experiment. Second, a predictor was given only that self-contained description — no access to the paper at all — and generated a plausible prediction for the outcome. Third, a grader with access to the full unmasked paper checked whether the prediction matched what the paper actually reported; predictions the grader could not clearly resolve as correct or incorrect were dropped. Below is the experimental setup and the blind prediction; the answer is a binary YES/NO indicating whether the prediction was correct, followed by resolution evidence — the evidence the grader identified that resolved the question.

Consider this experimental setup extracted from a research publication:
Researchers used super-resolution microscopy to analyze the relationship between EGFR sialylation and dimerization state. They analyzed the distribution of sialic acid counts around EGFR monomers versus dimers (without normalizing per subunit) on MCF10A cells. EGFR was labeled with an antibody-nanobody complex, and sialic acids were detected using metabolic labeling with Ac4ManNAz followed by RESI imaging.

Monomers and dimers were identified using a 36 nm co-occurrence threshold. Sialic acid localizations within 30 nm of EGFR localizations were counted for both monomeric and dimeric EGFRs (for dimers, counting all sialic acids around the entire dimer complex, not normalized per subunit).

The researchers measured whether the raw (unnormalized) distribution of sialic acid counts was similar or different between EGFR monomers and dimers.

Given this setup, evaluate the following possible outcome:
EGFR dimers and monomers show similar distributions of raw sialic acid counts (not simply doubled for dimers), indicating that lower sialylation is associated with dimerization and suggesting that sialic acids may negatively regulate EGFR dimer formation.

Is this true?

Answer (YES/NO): YES